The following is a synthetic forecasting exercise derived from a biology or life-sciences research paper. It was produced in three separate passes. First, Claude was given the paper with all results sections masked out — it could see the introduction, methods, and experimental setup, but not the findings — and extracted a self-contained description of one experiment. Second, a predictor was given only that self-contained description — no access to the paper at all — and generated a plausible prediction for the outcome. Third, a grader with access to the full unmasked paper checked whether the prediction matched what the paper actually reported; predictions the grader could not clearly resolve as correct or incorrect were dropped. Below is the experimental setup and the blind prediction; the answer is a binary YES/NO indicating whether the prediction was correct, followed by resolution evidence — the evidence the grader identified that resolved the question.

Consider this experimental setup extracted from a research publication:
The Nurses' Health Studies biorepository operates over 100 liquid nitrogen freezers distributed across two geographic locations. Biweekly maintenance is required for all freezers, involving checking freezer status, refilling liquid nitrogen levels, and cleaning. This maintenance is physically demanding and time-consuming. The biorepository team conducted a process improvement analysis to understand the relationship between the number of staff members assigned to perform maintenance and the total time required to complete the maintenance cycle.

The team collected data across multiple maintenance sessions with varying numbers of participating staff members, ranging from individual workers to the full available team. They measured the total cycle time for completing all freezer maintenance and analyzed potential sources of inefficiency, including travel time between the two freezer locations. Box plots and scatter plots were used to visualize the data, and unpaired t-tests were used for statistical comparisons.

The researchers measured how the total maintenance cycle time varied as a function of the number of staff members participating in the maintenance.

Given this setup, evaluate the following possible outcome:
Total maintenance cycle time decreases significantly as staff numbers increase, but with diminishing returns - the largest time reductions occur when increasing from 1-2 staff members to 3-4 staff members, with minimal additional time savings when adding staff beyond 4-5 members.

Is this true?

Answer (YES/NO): NO